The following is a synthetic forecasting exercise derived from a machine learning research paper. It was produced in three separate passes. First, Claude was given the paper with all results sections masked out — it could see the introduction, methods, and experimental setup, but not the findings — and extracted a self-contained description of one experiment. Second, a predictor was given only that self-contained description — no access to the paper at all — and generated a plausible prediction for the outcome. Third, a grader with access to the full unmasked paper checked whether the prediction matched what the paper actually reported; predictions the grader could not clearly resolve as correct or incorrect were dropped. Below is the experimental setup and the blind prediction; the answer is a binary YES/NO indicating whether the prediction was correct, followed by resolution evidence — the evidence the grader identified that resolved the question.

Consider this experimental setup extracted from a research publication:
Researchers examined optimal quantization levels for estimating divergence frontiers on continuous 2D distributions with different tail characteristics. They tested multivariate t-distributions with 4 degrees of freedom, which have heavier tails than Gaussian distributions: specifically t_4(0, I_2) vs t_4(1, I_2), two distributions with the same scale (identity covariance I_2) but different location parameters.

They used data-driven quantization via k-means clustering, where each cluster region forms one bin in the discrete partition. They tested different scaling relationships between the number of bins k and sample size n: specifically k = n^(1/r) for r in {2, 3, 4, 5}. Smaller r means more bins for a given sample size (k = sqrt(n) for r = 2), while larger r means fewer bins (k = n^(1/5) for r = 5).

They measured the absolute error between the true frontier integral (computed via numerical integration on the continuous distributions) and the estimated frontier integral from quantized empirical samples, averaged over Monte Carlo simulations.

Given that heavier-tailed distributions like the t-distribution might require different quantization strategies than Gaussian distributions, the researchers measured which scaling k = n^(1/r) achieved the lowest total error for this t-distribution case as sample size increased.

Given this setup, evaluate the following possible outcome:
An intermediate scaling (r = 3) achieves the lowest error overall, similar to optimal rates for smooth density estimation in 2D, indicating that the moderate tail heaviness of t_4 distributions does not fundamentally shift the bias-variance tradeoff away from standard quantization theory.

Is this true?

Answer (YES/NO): YES